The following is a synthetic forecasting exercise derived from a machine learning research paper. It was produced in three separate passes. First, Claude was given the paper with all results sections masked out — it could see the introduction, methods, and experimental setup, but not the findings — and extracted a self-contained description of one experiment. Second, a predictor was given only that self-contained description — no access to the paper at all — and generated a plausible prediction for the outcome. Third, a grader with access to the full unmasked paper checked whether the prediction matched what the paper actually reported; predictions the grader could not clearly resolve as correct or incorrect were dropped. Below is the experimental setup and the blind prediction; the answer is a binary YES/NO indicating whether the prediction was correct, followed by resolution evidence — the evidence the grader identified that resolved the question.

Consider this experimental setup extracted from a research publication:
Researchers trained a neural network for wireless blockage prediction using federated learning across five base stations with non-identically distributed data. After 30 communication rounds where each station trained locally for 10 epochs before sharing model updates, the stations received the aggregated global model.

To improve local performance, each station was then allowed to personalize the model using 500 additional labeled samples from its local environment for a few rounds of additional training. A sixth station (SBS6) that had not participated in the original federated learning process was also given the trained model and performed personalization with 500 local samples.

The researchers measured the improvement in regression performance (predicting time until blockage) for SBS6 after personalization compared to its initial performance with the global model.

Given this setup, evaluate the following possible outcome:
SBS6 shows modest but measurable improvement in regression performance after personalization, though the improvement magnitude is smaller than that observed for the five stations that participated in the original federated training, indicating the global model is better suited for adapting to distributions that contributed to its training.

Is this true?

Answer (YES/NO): NO